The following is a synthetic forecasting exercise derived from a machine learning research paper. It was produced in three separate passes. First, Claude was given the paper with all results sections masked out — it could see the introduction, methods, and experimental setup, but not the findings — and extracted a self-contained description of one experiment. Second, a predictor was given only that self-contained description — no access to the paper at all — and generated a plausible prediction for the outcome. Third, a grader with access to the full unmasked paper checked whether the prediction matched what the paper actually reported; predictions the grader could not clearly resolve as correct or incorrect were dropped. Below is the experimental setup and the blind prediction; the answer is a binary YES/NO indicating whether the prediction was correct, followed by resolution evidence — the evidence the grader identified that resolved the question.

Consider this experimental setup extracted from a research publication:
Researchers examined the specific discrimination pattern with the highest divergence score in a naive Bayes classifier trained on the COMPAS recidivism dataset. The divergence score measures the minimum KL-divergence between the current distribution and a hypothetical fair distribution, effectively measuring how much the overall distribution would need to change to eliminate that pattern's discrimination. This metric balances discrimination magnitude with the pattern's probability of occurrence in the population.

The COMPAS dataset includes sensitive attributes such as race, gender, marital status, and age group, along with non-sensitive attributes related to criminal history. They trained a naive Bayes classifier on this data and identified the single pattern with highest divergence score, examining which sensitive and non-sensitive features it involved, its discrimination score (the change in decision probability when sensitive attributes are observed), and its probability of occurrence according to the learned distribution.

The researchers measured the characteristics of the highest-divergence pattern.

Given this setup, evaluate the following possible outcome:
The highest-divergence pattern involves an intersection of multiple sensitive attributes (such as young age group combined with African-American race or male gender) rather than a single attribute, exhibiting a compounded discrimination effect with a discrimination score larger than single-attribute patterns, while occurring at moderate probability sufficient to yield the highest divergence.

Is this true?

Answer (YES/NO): NO